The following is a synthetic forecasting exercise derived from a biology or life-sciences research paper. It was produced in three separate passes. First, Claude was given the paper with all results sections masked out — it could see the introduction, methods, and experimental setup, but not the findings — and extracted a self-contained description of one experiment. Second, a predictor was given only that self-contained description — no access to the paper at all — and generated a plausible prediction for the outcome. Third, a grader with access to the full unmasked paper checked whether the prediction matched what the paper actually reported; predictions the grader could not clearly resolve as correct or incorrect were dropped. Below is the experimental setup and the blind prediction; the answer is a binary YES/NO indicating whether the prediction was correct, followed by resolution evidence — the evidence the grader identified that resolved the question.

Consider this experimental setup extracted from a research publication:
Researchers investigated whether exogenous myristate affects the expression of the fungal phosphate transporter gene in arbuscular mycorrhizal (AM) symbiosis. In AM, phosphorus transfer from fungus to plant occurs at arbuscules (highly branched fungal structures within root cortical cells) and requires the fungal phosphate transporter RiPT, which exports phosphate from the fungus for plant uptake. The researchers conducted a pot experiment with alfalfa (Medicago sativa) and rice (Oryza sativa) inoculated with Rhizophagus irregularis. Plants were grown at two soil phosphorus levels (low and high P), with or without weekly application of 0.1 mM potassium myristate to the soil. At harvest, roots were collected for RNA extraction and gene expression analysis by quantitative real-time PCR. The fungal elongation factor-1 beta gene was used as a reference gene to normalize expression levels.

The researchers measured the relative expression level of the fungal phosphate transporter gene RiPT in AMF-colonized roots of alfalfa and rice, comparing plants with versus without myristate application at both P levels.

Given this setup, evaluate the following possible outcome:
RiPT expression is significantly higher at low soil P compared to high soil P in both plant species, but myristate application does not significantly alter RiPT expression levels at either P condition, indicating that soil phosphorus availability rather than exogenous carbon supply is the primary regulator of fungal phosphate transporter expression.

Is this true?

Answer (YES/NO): NO